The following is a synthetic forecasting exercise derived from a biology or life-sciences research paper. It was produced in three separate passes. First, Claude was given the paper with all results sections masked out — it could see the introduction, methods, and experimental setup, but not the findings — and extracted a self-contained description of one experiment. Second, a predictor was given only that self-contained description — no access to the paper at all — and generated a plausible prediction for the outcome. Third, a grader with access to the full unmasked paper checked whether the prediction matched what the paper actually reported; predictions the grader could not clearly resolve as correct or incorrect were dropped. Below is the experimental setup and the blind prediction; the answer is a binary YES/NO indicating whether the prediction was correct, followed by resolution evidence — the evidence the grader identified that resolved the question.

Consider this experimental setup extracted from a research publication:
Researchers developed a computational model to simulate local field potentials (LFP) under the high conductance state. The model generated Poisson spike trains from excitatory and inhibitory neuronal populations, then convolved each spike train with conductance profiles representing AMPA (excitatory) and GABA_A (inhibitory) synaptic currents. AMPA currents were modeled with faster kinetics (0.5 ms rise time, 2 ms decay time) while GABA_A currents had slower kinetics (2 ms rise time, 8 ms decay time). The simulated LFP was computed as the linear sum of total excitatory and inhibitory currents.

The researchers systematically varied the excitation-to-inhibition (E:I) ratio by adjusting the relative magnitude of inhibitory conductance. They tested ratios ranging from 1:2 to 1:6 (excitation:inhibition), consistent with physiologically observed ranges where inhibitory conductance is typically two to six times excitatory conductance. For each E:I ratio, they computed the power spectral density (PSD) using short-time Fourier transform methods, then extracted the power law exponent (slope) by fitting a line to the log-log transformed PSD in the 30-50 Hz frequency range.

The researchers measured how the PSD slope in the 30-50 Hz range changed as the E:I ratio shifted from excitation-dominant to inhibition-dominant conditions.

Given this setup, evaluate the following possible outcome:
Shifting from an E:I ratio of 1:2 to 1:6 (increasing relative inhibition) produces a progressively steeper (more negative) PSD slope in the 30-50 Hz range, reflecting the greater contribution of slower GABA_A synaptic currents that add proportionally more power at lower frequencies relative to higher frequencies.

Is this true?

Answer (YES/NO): YES